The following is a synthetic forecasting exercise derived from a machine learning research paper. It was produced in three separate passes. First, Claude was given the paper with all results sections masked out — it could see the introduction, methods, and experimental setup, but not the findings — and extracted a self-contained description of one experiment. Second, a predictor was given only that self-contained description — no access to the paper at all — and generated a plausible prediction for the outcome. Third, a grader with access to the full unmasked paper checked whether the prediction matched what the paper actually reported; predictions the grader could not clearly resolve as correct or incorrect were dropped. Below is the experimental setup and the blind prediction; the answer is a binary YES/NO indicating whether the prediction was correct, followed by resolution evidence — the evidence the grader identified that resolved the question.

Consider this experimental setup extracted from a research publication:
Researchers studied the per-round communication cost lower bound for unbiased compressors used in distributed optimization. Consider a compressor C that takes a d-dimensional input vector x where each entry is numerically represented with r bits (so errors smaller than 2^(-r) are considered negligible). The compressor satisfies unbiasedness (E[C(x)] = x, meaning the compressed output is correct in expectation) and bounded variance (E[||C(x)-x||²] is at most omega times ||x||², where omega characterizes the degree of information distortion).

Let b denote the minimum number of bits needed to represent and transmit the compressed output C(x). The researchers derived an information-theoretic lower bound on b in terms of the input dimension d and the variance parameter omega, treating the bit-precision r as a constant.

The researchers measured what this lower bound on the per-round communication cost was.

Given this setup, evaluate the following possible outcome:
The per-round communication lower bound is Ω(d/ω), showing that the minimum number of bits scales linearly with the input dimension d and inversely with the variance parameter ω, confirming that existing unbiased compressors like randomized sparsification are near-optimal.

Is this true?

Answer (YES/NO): NO